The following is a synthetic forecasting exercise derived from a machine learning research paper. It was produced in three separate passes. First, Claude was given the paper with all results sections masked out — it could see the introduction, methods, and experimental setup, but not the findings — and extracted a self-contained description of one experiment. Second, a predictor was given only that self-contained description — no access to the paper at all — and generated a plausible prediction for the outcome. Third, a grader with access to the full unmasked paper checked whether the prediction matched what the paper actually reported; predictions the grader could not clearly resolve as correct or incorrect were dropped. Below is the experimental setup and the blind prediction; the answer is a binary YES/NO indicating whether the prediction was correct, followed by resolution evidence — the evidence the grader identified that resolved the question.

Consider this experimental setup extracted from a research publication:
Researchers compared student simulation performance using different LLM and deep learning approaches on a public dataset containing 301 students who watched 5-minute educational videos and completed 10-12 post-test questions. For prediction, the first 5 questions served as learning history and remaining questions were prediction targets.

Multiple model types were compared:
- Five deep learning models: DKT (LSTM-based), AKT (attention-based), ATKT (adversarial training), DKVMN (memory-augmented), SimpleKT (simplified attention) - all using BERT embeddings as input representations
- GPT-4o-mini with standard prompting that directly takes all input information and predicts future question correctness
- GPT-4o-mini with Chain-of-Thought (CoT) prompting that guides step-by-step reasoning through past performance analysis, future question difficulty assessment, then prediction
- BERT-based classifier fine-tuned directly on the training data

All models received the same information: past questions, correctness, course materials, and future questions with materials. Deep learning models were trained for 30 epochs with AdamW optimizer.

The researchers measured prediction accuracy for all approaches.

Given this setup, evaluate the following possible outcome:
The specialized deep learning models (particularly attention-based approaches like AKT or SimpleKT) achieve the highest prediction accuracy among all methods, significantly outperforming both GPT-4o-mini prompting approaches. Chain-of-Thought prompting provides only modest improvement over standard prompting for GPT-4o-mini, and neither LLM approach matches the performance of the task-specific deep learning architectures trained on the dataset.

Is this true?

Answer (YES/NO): YES